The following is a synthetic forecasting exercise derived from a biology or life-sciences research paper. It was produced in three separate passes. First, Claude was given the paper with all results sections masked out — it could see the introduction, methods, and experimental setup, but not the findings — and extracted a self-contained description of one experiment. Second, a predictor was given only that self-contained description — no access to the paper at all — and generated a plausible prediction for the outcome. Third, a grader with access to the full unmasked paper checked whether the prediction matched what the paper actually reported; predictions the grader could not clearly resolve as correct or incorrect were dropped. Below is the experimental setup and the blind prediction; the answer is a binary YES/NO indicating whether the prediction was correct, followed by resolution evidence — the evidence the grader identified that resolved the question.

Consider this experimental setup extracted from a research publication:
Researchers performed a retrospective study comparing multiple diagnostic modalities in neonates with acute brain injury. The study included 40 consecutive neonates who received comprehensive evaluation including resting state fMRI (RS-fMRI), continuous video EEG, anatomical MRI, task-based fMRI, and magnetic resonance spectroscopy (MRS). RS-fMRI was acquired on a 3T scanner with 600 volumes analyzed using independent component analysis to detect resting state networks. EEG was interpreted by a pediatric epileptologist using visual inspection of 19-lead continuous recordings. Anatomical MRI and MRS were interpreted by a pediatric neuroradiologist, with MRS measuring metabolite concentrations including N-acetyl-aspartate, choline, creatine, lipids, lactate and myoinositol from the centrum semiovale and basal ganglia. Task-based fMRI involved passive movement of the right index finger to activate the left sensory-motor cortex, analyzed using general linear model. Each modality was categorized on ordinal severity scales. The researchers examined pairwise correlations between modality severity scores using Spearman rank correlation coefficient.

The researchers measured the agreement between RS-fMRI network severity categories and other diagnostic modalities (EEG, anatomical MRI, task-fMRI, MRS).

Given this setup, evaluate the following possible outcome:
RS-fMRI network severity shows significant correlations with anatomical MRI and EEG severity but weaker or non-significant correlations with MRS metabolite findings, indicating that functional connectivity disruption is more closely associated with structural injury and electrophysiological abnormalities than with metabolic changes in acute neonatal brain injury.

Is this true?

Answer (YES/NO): NO